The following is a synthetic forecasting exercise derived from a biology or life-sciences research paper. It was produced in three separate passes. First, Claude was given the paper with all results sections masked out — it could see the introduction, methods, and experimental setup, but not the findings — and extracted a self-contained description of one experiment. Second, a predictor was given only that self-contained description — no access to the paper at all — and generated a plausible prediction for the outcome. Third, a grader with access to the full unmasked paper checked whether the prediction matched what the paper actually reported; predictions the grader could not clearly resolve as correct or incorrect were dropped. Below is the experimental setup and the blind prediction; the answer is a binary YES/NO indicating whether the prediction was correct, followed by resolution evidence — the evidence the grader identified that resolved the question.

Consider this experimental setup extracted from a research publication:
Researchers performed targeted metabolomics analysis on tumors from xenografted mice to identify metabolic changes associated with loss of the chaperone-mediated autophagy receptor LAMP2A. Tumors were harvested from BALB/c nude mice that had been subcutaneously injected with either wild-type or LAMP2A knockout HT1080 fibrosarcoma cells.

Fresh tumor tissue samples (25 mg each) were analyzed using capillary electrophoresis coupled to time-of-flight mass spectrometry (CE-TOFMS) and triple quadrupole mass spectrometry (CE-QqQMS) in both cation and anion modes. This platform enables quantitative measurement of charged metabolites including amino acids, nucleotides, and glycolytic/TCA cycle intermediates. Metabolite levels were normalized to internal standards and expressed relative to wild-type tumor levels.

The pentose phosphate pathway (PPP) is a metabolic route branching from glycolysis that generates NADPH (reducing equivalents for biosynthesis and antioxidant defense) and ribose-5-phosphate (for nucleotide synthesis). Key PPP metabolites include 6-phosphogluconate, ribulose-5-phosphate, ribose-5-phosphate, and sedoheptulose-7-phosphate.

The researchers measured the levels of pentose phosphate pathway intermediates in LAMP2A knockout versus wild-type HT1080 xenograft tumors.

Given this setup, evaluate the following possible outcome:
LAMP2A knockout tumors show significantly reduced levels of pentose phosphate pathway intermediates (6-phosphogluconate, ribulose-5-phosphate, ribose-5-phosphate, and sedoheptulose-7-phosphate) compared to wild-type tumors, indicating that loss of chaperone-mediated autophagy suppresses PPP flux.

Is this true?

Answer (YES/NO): NO